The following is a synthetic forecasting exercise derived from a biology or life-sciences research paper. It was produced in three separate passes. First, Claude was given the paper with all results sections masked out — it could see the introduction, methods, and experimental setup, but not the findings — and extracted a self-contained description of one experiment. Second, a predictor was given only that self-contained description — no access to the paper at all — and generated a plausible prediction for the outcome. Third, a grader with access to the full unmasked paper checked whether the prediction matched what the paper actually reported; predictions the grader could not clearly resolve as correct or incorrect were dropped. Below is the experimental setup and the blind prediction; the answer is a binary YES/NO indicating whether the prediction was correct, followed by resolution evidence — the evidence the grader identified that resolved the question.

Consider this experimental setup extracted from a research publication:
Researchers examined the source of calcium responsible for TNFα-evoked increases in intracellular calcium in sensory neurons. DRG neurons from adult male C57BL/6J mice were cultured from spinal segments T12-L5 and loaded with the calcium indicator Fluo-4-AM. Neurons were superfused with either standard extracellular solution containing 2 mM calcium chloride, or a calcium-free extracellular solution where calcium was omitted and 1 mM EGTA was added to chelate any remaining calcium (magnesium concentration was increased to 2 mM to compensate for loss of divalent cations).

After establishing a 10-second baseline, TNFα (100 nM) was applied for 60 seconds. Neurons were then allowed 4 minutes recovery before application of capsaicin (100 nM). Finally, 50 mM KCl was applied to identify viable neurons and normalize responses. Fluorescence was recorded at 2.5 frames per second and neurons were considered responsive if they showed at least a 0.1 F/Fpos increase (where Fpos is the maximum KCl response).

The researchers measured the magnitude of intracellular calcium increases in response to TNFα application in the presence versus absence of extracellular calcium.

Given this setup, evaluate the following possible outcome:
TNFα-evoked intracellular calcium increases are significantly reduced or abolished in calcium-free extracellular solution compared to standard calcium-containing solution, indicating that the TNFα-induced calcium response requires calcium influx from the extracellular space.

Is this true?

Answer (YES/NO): YES